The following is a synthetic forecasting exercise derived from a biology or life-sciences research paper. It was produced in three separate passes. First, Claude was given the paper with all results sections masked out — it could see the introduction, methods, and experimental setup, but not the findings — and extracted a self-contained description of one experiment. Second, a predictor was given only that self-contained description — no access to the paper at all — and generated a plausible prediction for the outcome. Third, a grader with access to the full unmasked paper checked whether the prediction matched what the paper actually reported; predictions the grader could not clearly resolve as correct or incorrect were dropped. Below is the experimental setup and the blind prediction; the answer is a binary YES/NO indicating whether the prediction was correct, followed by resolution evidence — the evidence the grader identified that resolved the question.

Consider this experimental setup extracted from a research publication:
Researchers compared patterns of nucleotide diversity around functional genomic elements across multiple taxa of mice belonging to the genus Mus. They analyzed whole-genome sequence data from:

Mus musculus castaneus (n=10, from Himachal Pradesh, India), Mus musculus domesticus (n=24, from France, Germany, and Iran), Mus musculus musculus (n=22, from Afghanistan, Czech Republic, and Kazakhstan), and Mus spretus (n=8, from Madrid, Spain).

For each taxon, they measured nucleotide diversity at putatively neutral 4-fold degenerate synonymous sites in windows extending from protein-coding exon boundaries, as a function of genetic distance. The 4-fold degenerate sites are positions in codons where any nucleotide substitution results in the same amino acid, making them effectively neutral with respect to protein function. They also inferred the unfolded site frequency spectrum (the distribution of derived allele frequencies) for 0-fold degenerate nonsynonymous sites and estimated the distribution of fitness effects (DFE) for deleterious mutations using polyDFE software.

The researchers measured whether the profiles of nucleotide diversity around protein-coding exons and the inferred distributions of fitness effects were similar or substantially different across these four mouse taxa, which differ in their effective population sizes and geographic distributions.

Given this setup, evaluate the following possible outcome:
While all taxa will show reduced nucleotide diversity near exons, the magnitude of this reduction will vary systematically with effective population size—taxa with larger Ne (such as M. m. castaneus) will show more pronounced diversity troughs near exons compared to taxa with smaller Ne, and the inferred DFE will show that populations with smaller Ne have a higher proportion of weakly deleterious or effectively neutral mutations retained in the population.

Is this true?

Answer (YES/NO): NO